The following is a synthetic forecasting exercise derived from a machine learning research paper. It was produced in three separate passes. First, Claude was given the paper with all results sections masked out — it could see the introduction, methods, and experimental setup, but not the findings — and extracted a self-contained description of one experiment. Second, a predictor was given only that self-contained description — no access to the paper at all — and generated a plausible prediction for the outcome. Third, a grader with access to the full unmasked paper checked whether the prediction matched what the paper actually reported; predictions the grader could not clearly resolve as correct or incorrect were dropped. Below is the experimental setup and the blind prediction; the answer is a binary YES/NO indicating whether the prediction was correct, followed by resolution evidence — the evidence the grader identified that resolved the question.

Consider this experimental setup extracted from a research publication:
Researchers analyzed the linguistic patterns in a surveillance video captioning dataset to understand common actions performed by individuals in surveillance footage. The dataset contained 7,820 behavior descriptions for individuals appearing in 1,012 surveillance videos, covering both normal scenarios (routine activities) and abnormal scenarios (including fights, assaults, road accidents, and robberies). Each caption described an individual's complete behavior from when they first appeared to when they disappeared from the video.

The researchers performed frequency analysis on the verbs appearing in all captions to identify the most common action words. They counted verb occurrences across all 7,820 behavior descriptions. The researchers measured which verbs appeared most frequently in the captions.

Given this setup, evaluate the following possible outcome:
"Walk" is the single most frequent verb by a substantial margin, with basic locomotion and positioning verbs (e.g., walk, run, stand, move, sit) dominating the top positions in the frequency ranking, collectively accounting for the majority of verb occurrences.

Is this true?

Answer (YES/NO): NO